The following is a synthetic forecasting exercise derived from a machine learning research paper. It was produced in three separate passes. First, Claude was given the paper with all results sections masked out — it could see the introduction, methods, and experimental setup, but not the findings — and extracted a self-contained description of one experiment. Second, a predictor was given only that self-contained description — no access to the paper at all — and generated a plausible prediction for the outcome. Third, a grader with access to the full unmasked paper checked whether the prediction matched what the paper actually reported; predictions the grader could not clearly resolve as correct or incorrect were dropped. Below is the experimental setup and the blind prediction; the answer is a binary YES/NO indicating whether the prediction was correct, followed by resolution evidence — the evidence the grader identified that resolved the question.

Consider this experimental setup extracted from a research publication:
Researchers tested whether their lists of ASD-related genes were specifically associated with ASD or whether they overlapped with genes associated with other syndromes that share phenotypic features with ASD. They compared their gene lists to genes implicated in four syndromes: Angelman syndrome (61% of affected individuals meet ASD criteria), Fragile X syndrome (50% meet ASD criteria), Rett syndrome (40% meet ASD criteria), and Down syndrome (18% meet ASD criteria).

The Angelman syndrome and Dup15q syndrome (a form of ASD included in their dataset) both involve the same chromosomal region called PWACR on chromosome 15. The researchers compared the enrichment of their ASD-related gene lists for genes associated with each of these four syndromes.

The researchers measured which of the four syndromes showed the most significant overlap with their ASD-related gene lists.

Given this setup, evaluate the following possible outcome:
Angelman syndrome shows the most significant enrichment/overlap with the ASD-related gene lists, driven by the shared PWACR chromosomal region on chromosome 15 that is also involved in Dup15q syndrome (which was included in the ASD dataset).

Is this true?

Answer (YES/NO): YES